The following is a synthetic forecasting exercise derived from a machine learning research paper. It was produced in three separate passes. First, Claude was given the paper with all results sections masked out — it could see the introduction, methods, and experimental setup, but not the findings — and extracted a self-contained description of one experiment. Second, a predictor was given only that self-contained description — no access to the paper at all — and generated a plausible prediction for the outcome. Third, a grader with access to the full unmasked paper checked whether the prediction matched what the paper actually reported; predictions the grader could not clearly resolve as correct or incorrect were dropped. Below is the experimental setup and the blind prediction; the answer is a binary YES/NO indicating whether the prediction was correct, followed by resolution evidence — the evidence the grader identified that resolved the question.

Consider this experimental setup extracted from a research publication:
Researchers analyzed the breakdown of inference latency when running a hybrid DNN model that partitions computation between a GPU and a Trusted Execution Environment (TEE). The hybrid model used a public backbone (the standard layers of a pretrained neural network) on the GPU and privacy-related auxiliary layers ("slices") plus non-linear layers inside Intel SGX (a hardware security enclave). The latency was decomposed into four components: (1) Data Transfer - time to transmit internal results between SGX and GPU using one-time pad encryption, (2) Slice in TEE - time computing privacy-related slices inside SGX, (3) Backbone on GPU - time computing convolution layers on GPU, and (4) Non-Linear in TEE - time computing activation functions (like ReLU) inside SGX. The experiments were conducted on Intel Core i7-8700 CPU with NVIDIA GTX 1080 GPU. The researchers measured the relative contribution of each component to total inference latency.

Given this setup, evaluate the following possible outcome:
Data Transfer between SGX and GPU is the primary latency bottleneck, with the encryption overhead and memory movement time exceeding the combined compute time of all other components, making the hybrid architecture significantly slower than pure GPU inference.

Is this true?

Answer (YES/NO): NO